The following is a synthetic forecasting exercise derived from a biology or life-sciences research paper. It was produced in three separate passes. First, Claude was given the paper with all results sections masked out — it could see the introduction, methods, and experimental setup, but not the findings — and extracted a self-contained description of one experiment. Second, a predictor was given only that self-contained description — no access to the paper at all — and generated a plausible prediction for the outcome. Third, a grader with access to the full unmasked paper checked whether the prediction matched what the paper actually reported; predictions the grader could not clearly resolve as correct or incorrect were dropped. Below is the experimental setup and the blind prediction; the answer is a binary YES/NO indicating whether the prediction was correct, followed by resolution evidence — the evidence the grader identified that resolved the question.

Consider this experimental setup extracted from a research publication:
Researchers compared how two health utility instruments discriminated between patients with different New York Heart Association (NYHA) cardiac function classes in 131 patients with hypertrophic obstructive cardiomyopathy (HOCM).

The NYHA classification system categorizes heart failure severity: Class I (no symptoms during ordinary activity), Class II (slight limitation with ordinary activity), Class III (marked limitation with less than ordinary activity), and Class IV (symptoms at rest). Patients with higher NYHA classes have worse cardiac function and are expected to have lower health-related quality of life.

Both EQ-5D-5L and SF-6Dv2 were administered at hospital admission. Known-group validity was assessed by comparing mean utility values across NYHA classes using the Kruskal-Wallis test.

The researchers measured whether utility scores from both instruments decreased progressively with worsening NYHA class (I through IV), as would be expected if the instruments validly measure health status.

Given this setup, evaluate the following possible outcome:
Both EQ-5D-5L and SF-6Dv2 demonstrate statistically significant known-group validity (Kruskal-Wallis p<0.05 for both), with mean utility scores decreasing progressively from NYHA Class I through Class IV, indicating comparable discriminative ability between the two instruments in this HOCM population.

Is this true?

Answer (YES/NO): NO